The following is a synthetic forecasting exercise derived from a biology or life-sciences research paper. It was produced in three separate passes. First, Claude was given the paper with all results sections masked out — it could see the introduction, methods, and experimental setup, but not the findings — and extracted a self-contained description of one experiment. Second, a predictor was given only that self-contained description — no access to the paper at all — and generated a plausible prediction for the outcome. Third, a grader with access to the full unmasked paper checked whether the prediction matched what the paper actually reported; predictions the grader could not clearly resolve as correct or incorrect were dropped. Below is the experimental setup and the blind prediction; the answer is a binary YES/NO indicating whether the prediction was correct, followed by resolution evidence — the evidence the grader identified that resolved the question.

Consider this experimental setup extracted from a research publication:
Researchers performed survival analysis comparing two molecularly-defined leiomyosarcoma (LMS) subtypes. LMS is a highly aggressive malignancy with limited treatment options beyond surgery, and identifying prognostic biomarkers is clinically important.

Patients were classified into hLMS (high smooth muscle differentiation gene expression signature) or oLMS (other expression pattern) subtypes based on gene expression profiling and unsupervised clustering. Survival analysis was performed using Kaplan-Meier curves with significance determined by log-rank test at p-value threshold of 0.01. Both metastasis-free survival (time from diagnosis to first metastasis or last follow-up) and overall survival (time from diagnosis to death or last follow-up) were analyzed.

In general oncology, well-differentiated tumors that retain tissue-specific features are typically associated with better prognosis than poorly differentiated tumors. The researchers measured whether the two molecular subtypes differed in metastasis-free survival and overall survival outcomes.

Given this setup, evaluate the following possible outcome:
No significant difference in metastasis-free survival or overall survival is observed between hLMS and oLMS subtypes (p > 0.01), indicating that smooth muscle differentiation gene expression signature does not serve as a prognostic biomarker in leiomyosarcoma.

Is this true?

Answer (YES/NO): NO